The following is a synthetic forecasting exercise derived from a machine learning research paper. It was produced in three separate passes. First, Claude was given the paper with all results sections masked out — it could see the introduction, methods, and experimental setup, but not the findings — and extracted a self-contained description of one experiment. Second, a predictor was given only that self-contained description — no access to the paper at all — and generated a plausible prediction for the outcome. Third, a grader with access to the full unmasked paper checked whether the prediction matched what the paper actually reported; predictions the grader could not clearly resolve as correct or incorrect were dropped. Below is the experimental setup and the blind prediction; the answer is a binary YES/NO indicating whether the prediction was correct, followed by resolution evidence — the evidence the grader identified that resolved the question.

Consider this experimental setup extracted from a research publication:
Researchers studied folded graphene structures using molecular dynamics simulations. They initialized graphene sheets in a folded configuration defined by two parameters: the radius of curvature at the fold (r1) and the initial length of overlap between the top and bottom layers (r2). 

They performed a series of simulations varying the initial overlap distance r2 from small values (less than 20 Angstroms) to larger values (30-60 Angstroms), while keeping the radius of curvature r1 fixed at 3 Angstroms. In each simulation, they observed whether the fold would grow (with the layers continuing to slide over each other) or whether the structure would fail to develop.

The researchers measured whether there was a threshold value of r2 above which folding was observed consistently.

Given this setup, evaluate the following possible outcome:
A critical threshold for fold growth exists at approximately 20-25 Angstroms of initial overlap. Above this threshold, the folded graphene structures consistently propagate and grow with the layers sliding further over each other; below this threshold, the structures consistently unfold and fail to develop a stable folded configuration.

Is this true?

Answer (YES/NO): NO